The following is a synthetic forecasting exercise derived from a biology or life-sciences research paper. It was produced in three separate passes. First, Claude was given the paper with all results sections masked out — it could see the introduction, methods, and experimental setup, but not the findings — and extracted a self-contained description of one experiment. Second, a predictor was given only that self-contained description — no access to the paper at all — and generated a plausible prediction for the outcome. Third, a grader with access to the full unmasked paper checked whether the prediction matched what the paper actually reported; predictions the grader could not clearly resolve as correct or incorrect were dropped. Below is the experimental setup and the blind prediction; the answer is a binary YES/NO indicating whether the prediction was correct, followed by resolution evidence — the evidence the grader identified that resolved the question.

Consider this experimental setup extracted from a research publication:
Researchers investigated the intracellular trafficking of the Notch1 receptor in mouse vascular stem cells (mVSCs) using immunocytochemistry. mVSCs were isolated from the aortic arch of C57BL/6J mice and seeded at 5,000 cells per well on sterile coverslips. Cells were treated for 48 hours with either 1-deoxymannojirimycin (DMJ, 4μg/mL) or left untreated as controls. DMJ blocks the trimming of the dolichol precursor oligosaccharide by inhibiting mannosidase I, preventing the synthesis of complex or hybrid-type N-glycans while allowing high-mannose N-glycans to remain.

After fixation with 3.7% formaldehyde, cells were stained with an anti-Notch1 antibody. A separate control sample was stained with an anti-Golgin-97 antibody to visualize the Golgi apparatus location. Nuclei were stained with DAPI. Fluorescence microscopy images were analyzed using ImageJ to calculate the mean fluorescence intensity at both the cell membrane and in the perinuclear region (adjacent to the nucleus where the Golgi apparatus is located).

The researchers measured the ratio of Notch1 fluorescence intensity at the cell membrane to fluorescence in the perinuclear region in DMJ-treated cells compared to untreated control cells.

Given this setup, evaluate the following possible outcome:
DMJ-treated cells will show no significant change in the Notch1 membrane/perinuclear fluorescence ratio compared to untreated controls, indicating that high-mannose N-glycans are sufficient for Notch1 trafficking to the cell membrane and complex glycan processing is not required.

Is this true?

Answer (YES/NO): NO